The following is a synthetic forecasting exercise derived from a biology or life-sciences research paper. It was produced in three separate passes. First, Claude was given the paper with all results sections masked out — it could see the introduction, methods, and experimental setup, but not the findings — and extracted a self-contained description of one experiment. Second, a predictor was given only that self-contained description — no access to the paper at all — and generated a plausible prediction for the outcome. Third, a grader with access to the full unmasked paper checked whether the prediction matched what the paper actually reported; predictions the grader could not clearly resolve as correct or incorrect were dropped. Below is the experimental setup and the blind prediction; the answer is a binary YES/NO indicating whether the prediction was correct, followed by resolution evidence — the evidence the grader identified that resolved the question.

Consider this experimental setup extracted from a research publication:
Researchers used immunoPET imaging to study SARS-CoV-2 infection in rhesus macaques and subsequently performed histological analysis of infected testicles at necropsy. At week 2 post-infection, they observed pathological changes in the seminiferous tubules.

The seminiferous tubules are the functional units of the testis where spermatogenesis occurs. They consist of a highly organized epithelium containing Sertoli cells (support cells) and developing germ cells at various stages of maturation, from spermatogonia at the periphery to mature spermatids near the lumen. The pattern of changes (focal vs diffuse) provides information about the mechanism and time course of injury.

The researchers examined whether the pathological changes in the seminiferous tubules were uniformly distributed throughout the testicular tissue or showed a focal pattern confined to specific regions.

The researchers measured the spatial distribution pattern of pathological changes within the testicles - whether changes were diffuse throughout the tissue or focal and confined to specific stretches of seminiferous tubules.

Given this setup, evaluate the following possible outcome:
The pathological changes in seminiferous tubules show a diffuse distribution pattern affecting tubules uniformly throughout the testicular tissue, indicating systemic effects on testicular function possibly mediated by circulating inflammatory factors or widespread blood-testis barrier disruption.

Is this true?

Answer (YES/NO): NO